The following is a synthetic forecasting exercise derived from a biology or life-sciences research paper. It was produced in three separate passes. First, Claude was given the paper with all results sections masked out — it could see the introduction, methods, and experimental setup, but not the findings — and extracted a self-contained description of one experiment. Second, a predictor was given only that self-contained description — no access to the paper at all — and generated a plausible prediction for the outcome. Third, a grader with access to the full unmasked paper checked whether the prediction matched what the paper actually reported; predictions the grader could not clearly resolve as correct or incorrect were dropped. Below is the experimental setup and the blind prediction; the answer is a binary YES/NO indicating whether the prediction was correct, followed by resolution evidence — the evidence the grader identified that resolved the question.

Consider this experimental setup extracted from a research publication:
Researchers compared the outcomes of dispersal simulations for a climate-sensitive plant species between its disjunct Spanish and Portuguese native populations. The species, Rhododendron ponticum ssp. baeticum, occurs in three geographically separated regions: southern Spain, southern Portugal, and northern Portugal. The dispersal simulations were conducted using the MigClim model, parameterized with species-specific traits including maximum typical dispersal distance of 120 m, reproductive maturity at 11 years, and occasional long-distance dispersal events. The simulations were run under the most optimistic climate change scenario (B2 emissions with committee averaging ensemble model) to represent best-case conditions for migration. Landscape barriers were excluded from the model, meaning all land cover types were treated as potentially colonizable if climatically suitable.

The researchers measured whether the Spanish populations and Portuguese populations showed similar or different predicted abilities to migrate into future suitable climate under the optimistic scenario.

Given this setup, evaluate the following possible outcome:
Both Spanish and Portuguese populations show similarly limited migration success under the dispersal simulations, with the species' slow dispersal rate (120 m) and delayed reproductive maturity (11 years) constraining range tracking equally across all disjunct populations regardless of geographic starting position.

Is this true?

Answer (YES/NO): NO